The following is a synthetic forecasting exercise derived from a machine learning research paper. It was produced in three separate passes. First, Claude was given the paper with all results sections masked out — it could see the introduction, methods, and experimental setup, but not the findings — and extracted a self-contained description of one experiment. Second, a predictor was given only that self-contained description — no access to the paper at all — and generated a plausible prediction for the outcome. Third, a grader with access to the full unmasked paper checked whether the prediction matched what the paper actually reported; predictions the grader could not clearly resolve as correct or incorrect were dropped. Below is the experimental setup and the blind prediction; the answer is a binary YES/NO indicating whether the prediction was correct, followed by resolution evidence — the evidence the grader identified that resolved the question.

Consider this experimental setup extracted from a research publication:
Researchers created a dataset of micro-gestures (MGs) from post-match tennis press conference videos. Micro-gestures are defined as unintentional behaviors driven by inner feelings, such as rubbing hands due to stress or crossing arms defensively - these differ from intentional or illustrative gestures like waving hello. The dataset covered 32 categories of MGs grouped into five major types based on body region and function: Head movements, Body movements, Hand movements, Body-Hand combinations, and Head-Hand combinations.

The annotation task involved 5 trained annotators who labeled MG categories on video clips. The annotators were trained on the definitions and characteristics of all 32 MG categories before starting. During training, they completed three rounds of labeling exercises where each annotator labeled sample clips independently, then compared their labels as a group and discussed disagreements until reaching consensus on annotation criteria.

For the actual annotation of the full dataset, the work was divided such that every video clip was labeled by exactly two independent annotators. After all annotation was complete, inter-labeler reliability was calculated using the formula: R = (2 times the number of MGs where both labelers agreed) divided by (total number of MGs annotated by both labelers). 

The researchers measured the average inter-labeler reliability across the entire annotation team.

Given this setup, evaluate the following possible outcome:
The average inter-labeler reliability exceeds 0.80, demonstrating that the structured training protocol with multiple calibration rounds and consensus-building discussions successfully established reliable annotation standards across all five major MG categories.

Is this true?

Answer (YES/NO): YES